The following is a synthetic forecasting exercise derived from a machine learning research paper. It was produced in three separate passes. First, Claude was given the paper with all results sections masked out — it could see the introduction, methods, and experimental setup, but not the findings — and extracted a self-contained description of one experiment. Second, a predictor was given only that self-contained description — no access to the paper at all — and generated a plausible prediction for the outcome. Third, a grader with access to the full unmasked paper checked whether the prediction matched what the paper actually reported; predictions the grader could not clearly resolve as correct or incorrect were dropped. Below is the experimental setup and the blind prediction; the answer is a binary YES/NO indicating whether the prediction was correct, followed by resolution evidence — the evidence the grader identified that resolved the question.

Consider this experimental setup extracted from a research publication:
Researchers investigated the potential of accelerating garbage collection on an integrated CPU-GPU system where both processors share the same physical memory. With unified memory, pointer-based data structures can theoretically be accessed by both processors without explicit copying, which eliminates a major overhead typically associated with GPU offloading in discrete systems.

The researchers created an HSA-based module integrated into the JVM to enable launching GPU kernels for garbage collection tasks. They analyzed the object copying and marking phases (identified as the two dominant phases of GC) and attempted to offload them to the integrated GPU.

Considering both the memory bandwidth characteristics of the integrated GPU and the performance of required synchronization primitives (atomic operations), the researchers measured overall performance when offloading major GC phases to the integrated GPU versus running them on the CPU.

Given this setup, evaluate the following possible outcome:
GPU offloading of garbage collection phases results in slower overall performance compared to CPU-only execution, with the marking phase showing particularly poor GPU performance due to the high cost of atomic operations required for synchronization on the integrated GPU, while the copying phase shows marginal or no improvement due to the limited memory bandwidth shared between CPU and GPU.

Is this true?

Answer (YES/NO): NO